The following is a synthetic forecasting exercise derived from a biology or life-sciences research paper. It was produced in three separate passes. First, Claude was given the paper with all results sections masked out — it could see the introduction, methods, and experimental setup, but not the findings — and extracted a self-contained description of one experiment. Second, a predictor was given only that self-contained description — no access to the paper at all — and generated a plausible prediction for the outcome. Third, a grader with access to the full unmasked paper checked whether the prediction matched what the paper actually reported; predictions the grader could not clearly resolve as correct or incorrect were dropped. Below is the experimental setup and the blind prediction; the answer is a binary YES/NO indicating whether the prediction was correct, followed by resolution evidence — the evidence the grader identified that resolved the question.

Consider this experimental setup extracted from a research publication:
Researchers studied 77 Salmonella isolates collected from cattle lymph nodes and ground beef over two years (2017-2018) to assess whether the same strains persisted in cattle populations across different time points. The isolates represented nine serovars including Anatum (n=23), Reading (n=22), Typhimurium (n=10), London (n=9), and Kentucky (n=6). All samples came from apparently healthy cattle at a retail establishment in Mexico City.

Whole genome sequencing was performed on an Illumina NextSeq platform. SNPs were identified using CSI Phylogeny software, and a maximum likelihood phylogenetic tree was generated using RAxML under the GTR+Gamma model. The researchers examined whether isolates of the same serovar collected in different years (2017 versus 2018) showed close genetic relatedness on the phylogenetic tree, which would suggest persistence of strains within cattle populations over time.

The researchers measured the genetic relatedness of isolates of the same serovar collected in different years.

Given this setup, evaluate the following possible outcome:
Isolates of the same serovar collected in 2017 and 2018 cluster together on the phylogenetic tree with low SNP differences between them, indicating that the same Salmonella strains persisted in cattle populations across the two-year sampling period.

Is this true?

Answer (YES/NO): YES